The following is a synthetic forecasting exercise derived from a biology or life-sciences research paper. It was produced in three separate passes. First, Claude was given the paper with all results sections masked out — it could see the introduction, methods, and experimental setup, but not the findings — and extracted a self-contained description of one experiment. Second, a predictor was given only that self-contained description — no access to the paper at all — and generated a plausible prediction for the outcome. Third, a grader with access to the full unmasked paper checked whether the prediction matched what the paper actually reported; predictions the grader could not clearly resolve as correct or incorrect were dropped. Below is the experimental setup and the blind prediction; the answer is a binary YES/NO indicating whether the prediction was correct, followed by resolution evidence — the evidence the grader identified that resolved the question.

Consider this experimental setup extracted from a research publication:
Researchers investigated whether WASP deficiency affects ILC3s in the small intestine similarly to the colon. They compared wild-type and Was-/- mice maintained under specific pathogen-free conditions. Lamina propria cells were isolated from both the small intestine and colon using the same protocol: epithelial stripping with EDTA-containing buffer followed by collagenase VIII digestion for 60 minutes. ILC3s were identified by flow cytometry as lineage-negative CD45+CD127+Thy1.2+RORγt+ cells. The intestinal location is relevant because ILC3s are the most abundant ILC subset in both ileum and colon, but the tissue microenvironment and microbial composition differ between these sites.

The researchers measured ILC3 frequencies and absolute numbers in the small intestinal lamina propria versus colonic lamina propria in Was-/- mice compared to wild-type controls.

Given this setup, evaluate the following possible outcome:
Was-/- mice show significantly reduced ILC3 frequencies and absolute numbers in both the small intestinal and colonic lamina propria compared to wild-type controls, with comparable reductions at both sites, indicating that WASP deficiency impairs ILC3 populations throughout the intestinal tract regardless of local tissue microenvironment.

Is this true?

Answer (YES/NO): YES